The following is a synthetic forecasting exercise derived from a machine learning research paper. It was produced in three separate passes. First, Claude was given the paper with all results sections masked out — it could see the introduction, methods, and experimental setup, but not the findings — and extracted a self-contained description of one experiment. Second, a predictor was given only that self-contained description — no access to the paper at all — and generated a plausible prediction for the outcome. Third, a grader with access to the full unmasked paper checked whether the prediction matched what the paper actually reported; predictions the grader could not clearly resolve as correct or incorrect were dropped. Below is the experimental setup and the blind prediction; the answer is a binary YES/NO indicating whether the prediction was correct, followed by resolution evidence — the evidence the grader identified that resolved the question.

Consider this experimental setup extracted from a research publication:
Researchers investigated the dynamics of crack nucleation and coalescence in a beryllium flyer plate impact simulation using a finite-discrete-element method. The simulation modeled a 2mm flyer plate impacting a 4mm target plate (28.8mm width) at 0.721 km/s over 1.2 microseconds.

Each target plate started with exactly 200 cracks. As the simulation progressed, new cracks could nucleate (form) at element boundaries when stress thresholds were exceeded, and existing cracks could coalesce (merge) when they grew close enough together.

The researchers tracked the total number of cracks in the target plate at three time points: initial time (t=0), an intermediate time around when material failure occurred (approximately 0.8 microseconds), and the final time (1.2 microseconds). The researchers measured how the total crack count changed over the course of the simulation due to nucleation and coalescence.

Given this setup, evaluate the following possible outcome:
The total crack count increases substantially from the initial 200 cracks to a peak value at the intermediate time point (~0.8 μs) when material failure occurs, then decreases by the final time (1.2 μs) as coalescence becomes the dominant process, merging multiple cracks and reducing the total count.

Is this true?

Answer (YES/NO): YES